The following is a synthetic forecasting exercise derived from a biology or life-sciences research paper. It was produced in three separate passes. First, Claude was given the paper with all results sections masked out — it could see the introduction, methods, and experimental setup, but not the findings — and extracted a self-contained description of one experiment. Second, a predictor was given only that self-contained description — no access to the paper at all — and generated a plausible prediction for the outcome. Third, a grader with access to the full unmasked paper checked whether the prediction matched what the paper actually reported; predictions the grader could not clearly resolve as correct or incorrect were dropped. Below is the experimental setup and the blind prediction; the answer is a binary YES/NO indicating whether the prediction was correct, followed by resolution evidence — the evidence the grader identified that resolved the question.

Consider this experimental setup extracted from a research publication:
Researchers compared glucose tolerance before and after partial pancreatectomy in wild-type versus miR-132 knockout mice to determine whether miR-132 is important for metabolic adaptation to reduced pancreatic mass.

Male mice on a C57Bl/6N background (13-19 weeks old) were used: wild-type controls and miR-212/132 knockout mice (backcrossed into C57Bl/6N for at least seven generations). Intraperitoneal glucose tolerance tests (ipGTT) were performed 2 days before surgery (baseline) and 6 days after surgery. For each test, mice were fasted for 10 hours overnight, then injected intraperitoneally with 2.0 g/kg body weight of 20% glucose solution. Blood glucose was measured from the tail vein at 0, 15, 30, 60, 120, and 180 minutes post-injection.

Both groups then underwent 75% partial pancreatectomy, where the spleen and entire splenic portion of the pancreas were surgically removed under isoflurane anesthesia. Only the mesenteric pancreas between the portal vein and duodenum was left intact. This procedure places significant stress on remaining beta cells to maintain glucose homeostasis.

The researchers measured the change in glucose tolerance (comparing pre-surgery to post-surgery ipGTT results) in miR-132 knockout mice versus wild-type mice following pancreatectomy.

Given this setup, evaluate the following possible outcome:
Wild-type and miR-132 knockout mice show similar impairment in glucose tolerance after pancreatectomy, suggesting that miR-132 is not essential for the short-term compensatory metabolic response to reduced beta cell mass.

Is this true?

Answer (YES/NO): YES